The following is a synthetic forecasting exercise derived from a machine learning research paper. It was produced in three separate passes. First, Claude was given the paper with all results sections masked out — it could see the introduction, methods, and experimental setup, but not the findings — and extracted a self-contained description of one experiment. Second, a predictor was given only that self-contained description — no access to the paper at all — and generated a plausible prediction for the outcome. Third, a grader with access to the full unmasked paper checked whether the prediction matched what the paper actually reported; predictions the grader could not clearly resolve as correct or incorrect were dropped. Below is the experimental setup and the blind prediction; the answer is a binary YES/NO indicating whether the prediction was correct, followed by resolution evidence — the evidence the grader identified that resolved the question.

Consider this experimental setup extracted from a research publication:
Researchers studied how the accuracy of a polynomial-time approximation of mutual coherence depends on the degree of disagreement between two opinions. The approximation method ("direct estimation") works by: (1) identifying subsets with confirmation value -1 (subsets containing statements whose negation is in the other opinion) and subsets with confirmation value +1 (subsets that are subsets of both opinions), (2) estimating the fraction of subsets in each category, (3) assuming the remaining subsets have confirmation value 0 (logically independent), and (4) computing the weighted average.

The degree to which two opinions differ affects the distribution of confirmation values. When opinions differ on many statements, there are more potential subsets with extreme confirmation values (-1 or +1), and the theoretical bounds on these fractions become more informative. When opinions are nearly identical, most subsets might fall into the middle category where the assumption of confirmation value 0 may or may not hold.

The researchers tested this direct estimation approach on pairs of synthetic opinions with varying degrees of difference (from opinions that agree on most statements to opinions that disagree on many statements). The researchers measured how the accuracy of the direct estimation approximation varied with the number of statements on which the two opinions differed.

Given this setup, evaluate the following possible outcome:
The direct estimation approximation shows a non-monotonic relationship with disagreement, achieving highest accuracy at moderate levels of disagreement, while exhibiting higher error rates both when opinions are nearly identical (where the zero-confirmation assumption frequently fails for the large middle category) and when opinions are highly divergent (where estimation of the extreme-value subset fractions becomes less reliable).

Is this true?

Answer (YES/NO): NO